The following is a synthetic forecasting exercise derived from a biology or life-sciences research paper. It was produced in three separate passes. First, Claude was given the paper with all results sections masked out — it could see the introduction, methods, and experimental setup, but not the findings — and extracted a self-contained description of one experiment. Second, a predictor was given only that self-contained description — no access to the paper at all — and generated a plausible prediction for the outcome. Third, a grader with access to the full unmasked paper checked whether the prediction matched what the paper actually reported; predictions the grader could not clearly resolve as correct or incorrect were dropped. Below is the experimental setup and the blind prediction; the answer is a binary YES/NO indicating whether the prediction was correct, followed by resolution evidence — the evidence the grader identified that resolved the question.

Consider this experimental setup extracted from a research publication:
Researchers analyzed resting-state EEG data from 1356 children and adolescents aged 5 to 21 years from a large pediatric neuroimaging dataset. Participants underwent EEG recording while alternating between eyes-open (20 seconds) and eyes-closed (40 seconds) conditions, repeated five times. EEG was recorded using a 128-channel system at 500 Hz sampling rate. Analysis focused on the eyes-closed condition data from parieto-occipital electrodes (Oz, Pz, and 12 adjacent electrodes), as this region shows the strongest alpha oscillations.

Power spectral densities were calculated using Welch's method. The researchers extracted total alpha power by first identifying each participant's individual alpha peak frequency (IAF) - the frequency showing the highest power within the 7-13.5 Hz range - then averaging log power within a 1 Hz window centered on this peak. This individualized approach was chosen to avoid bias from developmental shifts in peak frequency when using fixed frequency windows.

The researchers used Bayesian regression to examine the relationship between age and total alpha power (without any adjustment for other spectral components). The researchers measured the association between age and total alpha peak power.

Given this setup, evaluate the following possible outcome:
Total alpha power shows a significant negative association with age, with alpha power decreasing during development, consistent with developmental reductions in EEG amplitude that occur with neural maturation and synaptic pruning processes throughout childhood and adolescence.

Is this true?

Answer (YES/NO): YES